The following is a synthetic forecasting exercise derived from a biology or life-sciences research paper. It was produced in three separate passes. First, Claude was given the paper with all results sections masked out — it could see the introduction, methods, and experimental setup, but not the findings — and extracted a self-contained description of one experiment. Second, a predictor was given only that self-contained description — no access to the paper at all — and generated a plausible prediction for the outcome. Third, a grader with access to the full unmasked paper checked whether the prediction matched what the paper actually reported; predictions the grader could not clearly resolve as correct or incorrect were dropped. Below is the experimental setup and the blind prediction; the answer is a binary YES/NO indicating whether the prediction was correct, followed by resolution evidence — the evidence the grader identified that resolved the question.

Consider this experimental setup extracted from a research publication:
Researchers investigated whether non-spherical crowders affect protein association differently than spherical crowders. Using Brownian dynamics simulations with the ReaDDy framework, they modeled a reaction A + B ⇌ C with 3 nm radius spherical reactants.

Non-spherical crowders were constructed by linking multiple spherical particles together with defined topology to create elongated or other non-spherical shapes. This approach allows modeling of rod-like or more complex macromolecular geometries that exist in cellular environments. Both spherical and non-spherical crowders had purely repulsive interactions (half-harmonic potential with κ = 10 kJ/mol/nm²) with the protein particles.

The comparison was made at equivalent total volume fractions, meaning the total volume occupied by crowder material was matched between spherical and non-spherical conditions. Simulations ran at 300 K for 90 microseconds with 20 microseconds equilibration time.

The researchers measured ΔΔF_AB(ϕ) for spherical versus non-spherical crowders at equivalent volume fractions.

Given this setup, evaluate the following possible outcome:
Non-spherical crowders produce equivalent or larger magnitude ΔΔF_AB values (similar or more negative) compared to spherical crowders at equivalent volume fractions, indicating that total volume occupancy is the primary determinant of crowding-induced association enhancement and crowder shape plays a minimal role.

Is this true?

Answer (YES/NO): NO